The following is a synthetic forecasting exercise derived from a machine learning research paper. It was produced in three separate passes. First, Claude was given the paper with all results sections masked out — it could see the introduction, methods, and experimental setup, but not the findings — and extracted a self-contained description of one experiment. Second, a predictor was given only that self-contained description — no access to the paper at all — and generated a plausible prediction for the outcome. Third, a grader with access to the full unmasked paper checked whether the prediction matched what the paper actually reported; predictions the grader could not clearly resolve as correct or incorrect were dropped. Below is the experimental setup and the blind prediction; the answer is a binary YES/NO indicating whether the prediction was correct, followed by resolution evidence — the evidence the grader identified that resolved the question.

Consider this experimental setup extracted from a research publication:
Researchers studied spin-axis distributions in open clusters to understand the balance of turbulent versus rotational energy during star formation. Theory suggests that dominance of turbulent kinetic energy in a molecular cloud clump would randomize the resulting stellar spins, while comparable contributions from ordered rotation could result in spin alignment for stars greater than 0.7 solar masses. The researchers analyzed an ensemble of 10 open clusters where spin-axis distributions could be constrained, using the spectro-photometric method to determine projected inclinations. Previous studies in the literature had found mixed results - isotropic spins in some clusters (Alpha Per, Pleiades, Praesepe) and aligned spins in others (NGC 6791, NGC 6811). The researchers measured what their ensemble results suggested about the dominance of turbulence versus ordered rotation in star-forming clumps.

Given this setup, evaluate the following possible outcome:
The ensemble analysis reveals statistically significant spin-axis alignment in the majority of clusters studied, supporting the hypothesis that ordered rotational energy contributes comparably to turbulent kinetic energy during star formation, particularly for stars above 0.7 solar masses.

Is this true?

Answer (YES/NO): NO